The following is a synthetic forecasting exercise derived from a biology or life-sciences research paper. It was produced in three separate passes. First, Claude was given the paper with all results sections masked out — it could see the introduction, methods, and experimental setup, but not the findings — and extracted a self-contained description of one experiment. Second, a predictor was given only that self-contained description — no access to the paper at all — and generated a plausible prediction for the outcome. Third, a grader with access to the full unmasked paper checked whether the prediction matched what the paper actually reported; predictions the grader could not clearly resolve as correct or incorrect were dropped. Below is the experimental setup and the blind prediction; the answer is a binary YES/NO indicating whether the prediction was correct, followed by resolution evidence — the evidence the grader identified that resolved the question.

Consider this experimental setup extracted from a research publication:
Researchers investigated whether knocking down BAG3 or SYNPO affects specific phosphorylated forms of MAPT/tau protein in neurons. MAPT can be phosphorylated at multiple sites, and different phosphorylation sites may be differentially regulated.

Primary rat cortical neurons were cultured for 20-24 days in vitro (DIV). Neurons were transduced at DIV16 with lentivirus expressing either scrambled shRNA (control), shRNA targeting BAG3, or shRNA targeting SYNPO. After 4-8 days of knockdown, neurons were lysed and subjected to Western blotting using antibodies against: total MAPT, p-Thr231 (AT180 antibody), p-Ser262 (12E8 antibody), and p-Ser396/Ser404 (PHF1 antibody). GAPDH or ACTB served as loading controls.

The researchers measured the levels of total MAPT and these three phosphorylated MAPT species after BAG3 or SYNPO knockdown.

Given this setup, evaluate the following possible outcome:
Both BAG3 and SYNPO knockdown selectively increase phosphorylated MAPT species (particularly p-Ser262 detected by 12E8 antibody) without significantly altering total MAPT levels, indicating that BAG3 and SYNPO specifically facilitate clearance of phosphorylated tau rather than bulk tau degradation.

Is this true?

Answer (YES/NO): YES